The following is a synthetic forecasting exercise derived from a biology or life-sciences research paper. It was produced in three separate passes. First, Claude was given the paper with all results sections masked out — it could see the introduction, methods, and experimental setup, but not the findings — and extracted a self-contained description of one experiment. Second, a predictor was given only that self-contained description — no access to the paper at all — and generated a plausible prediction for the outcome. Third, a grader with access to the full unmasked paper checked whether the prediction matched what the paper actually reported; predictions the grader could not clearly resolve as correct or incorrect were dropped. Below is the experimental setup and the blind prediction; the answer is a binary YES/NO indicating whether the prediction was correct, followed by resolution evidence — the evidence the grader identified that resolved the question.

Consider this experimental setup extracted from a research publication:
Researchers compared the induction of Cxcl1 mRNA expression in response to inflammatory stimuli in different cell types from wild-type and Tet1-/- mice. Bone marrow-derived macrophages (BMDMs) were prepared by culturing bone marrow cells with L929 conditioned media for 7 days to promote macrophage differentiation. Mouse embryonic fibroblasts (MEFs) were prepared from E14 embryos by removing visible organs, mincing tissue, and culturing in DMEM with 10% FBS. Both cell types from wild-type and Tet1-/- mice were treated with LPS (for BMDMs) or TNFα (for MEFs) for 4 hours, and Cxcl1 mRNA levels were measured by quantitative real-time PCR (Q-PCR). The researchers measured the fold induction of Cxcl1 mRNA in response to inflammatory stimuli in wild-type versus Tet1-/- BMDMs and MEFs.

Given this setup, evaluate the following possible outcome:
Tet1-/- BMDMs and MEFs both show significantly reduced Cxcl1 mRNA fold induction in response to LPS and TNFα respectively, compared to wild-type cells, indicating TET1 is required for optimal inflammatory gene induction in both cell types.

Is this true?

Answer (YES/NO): YES